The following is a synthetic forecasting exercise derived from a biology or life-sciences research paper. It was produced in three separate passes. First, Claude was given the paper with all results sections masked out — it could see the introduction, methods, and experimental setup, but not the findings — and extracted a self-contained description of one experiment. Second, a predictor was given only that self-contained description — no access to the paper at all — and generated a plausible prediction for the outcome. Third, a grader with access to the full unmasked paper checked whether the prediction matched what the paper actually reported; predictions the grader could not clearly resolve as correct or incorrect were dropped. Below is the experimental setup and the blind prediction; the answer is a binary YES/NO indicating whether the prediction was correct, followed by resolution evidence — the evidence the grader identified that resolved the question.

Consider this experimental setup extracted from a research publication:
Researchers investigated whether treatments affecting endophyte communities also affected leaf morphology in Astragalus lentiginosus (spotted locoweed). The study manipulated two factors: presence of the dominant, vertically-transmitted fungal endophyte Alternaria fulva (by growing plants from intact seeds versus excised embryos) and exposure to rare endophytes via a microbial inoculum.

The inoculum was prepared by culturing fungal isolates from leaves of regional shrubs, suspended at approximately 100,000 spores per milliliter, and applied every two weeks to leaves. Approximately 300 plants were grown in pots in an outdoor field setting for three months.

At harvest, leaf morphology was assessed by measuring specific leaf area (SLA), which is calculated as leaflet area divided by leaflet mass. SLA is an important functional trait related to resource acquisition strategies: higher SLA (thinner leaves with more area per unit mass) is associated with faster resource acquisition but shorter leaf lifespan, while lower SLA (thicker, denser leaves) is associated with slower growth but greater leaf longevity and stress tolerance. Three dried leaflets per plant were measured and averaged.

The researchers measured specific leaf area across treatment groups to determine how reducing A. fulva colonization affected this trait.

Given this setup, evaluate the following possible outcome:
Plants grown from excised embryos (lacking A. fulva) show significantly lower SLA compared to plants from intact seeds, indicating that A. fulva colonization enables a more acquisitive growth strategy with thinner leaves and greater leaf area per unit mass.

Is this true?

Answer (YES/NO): NO